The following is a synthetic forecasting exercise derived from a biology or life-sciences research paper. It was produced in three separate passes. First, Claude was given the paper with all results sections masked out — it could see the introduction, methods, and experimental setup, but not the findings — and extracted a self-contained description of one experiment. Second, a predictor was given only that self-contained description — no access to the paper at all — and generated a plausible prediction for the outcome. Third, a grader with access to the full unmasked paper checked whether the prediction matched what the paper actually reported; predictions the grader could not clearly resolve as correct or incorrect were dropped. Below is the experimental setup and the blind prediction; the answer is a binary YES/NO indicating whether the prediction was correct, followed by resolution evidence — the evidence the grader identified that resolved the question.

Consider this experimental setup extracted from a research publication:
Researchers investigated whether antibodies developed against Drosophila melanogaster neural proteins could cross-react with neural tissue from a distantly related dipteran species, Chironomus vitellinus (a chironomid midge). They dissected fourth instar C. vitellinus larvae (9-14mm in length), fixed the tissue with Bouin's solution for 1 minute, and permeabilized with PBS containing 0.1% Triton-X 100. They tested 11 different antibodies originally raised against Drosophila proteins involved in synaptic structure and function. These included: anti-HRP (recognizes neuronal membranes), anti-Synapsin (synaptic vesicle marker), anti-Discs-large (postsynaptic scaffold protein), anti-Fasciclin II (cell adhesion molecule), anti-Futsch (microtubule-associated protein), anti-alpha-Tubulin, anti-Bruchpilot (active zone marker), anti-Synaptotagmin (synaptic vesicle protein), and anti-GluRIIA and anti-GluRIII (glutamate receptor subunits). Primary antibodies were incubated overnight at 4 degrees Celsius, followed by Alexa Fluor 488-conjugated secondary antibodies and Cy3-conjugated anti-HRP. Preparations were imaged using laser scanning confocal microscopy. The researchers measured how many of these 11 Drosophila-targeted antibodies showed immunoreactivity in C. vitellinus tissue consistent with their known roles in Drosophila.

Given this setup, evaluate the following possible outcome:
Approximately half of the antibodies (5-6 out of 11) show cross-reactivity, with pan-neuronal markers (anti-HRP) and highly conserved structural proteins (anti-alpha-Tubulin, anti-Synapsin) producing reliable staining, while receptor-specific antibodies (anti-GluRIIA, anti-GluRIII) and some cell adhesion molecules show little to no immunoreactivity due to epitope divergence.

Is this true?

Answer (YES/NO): NO